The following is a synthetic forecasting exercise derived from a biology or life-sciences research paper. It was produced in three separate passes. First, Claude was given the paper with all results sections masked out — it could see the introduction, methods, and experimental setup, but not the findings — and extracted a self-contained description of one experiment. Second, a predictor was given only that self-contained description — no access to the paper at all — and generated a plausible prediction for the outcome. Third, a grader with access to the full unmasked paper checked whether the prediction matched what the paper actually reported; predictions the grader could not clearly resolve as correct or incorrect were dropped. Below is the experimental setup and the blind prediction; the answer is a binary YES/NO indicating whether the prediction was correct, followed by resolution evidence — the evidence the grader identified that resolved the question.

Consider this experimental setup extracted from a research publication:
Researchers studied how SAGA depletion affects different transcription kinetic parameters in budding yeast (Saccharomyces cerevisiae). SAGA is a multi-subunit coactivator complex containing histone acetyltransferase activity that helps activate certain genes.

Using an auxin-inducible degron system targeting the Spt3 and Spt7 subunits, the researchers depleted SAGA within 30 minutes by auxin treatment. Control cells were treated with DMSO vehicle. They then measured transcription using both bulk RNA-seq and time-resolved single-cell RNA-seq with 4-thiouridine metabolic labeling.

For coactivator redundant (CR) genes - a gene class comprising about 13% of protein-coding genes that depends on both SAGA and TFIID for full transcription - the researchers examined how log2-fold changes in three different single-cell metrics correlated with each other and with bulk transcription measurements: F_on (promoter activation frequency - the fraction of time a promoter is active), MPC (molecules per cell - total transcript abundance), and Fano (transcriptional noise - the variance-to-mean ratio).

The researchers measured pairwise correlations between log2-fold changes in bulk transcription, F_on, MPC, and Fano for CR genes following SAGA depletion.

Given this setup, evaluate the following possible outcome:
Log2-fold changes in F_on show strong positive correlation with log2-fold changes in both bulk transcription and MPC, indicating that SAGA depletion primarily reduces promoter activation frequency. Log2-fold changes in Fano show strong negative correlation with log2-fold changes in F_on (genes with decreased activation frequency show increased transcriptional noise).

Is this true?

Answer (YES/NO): NO